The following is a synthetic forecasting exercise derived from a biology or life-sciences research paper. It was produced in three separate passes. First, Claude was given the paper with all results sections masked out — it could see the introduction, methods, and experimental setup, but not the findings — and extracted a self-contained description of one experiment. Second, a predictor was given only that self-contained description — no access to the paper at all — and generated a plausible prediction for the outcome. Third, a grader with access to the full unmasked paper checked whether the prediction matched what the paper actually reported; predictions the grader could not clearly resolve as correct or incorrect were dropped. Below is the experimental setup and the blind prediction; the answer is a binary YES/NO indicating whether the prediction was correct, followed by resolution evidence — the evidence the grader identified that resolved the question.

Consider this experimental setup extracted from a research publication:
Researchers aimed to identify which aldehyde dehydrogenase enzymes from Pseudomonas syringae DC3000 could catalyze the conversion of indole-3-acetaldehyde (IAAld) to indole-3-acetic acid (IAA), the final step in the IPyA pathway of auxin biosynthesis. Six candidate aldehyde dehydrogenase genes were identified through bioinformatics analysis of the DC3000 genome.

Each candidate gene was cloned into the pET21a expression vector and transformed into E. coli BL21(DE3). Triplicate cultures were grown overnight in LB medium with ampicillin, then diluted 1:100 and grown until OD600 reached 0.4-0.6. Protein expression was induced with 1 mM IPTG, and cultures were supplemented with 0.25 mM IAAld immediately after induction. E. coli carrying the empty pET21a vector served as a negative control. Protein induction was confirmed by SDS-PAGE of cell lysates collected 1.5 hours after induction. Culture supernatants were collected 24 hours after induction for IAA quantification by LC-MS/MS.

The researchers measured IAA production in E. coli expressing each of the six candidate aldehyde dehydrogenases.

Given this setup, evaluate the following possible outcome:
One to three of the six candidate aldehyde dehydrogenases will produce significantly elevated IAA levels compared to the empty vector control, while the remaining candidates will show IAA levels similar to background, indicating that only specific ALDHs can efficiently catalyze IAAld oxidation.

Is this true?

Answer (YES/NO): YES